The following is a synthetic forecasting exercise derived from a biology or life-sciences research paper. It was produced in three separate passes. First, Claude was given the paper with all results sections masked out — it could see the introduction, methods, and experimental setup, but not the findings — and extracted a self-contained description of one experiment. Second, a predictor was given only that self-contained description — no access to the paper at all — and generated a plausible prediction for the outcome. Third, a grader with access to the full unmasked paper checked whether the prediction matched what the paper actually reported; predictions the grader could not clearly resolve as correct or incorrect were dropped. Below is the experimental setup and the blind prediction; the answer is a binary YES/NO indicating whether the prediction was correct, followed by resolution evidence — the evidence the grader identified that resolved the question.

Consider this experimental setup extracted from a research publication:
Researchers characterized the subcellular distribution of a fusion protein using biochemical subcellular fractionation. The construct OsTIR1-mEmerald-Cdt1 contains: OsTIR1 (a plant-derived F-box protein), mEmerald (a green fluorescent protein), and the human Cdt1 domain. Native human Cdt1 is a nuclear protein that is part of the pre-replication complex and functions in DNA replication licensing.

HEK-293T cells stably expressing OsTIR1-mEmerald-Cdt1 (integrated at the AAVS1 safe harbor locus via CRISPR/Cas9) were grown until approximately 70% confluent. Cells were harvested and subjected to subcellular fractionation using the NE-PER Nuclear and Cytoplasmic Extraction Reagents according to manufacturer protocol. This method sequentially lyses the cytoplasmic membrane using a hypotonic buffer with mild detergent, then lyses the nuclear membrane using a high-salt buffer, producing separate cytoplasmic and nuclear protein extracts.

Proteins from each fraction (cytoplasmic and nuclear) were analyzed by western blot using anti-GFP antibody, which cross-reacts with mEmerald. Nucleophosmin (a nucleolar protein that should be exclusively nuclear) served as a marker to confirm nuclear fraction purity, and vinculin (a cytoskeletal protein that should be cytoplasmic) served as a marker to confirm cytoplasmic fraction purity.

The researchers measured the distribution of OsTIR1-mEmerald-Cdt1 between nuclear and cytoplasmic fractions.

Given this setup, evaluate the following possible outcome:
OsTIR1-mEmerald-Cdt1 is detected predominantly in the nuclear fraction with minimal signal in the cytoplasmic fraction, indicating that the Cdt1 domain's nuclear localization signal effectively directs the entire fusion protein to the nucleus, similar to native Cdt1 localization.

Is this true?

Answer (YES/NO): NO